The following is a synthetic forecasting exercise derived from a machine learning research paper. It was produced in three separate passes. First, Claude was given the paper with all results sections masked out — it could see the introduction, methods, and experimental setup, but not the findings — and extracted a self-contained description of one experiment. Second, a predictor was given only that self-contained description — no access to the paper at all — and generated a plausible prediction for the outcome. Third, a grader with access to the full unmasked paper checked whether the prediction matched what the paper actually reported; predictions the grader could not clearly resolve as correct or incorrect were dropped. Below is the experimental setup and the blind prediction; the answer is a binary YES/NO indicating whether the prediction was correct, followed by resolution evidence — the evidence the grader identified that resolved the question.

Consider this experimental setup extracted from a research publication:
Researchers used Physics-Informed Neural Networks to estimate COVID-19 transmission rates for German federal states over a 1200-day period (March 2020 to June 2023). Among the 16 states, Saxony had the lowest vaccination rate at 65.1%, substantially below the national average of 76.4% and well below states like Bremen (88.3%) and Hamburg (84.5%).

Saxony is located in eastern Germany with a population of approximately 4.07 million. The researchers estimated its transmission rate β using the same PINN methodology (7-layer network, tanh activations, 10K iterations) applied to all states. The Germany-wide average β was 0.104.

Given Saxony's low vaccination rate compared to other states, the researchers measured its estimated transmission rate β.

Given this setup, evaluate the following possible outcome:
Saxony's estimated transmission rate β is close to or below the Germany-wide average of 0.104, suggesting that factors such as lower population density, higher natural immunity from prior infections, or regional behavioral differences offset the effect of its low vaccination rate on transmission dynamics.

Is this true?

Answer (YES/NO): NO